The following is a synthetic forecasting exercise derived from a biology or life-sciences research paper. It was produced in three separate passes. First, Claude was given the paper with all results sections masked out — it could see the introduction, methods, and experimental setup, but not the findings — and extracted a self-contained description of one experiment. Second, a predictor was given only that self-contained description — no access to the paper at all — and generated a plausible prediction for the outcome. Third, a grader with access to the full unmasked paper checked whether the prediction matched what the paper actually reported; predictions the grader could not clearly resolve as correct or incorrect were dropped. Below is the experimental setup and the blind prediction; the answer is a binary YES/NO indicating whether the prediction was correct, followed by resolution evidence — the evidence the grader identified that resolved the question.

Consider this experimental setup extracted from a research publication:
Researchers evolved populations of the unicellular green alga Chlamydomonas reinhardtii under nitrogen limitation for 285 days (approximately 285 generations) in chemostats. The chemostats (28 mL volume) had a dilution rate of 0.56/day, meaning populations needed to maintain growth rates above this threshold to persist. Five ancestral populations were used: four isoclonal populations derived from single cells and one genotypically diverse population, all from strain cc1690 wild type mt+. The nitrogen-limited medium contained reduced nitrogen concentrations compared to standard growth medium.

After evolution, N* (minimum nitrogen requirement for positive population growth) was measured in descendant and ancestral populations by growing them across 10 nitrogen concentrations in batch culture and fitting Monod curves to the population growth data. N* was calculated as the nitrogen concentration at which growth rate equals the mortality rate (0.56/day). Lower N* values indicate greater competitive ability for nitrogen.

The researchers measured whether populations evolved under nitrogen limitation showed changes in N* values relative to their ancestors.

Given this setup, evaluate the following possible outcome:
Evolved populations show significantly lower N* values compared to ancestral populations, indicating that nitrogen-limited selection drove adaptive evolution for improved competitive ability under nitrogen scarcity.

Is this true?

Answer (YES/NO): NO